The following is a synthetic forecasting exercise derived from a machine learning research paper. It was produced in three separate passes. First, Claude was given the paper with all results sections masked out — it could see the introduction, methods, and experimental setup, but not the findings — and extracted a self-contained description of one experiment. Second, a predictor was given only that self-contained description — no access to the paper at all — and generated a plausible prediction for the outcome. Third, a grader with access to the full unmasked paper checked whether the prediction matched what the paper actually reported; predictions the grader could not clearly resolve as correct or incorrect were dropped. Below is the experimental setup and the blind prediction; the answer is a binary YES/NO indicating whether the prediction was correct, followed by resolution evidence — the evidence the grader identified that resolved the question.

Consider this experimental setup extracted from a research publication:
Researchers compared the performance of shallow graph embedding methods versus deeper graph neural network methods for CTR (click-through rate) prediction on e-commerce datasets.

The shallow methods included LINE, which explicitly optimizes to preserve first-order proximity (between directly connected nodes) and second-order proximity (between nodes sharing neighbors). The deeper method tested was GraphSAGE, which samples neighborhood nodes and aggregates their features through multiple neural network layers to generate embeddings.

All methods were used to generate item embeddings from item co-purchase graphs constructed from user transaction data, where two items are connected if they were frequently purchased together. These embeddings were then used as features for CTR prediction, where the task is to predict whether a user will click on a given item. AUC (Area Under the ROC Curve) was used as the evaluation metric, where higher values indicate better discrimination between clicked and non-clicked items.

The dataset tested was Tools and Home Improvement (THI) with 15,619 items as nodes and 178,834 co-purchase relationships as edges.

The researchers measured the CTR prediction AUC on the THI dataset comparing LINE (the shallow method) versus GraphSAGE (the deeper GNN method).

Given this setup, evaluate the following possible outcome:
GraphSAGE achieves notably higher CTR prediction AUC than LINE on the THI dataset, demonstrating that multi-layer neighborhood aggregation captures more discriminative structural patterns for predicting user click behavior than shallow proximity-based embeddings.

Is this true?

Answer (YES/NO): NO